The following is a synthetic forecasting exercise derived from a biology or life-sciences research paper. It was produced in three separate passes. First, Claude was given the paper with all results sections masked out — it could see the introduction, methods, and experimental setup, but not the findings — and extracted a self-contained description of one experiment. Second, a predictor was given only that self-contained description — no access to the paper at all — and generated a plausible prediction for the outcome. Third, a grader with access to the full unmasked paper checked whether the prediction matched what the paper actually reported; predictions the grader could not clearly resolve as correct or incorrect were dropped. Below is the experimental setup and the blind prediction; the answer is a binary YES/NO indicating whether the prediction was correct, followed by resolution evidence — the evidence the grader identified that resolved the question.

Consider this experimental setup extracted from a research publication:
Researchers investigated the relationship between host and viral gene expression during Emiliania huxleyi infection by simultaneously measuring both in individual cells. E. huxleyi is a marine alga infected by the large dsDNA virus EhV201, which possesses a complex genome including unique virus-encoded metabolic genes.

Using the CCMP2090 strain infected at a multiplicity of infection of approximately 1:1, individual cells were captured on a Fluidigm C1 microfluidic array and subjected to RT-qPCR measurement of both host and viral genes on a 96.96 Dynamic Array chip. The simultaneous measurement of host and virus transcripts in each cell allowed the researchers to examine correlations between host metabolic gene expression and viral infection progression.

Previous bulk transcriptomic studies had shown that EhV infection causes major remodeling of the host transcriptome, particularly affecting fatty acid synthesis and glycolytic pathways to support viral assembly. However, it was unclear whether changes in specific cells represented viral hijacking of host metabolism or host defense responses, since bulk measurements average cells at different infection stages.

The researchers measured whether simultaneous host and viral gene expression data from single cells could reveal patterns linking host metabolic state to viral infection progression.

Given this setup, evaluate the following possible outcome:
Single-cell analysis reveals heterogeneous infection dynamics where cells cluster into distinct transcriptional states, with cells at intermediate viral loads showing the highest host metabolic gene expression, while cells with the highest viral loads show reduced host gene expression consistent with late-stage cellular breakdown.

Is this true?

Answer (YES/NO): YES